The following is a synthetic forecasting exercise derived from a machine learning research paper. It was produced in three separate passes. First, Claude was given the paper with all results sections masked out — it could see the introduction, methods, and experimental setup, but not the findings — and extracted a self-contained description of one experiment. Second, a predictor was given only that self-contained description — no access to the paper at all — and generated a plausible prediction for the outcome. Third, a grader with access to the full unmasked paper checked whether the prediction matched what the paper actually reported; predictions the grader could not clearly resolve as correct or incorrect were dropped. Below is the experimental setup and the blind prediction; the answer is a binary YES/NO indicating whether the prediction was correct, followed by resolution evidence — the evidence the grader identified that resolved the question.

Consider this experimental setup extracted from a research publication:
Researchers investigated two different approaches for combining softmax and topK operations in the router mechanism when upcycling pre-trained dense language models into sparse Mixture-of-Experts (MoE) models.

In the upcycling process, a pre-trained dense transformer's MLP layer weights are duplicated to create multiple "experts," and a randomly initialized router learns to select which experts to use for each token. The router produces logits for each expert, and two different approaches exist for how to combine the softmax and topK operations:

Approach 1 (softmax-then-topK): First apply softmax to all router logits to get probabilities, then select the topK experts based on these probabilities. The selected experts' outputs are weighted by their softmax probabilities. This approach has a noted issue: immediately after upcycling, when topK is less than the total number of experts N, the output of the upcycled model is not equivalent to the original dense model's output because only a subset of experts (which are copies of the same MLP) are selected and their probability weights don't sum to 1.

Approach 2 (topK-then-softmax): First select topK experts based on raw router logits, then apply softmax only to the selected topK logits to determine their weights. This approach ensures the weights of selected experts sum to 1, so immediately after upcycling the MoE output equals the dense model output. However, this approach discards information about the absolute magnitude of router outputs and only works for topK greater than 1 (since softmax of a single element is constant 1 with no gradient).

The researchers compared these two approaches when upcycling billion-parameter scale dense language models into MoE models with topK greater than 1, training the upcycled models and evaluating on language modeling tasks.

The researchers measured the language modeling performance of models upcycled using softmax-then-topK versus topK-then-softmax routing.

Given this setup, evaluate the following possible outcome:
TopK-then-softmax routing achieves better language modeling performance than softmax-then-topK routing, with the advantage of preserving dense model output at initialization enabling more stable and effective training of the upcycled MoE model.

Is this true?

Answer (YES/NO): NO